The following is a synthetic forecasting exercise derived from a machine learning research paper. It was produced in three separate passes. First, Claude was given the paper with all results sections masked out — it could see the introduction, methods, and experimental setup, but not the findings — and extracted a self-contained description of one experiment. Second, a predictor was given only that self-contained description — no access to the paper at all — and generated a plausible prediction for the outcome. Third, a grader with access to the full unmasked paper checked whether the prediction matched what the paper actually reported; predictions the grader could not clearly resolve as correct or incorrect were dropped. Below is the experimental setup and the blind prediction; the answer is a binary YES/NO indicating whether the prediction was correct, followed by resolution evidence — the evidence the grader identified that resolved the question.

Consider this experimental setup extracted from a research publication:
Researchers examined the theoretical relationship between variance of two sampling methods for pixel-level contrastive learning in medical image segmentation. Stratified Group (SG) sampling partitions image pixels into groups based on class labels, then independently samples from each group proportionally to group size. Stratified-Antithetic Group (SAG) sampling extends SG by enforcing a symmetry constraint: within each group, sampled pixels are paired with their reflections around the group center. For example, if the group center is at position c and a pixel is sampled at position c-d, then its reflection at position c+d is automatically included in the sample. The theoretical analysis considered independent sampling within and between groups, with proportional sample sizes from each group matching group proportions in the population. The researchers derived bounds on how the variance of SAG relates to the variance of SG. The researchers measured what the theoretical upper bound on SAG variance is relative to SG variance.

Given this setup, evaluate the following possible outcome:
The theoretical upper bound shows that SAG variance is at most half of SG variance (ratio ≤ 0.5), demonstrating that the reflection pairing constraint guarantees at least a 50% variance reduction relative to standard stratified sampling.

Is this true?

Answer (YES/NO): NO